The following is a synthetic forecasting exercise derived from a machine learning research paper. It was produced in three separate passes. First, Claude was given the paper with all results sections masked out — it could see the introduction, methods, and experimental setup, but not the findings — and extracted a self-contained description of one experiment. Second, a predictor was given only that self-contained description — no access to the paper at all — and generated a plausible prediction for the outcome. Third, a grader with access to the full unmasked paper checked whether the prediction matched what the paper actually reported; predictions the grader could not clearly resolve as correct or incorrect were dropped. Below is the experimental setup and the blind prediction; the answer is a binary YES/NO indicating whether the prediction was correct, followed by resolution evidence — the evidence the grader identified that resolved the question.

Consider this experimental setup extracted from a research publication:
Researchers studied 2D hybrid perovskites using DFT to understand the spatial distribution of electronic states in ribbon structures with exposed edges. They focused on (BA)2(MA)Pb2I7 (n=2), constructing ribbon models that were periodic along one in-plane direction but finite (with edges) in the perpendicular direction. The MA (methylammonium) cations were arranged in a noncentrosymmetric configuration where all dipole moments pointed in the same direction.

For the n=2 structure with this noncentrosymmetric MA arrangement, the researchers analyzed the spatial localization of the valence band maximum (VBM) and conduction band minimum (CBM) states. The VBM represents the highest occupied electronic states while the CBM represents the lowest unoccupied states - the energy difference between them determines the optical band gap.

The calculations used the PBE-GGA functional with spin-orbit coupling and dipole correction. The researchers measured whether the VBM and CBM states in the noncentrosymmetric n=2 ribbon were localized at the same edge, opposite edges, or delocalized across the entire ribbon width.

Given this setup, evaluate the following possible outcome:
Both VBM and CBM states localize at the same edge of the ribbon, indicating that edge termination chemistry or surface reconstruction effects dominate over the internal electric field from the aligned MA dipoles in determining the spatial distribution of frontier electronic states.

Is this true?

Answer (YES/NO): NO